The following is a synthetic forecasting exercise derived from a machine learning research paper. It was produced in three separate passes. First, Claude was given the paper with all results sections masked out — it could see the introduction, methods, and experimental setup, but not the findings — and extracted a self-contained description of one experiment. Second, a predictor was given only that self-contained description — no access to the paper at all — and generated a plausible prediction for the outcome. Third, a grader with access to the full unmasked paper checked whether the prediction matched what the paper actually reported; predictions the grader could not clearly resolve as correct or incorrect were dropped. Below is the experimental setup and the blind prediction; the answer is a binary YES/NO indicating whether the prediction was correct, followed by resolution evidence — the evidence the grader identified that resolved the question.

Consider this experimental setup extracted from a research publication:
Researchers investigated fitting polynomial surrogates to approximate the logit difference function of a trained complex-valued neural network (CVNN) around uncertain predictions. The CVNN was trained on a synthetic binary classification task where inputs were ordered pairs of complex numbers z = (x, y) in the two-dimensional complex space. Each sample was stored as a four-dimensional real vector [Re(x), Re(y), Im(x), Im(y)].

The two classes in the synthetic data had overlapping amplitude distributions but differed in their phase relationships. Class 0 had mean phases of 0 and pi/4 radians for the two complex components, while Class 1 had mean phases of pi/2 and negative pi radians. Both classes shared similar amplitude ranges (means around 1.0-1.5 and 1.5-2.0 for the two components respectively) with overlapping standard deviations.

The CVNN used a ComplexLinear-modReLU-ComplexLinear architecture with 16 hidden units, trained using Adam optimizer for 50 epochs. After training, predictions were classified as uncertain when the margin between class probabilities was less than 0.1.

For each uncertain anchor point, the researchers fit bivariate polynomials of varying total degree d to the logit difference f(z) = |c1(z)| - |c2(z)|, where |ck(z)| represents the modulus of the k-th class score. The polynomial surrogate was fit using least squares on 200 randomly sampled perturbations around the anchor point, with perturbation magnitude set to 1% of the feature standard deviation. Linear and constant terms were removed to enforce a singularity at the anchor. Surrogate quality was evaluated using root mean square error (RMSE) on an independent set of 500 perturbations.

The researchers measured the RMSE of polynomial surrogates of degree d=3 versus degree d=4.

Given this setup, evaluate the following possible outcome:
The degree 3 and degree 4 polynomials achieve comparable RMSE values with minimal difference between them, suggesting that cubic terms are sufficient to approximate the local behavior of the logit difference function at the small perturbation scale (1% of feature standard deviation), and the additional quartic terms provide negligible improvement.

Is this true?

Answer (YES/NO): NO